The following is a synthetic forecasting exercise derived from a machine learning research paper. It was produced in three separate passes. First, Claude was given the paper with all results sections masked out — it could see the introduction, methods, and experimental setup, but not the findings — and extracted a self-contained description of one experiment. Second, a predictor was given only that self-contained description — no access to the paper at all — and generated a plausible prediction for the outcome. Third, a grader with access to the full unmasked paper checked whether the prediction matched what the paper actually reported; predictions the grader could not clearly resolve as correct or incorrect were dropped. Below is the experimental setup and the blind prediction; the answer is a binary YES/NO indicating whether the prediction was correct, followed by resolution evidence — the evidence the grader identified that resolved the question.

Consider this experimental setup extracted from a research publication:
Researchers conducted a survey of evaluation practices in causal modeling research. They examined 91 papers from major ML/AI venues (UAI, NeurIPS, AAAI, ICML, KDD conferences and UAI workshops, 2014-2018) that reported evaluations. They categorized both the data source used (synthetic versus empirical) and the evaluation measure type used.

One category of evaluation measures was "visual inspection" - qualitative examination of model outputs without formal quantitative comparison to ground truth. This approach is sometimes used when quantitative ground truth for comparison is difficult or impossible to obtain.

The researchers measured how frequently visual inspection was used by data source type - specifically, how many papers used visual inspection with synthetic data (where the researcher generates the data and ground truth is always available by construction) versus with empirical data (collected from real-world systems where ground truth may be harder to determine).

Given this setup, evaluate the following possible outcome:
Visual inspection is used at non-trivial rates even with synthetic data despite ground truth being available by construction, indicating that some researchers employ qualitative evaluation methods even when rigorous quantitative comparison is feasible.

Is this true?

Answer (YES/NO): NO